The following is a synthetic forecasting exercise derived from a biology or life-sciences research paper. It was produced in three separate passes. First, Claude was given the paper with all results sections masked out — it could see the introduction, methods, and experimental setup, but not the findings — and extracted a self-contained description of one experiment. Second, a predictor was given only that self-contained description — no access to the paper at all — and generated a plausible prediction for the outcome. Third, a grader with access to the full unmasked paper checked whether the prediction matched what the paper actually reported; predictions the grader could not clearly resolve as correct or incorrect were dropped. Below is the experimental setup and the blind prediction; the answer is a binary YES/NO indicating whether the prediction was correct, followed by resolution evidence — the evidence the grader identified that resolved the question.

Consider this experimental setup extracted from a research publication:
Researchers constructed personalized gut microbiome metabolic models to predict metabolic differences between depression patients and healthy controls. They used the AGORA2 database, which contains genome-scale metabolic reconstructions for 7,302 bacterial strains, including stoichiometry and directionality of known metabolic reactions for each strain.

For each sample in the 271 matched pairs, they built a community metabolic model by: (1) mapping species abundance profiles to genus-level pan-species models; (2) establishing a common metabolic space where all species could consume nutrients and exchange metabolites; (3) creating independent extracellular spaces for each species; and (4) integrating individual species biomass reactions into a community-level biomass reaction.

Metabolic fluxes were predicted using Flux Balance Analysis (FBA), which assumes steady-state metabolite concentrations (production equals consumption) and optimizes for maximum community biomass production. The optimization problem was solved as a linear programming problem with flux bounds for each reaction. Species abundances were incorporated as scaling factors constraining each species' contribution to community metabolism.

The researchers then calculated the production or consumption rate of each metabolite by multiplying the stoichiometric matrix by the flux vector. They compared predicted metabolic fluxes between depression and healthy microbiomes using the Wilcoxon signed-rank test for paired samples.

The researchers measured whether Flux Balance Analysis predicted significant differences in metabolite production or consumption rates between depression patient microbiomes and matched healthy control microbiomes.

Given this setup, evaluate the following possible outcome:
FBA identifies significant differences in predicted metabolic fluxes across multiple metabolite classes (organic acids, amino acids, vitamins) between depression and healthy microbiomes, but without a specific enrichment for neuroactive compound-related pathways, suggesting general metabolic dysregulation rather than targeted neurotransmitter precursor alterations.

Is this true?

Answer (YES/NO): NO